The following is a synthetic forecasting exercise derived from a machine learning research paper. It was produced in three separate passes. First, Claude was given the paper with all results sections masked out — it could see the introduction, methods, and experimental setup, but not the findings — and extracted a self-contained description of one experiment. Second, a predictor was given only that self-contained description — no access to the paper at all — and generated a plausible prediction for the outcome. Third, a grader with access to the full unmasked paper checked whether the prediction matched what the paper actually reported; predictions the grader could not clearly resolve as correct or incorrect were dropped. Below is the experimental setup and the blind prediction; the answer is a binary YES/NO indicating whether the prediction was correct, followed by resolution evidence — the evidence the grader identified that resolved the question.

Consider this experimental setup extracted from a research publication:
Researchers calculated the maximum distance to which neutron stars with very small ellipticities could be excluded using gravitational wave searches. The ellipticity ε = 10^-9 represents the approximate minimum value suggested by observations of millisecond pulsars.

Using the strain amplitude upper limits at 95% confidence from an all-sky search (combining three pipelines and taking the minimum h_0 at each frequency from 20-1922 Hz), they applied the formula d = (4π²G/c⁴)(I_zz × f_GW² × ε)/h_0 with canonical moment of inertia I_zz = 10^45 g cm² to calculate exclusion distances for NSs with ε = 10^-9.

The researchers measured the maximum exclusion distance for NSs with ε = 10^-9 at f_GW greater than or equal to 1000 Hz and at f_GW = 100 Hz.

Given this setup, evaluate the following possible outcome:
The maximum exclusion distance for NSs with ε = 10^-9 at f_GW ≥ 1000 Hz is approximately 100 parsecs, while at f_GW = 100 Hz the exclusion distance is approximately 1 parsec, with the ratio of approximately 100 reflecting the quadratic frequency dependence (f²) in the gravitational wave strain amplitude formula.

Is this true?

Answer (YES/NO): NO